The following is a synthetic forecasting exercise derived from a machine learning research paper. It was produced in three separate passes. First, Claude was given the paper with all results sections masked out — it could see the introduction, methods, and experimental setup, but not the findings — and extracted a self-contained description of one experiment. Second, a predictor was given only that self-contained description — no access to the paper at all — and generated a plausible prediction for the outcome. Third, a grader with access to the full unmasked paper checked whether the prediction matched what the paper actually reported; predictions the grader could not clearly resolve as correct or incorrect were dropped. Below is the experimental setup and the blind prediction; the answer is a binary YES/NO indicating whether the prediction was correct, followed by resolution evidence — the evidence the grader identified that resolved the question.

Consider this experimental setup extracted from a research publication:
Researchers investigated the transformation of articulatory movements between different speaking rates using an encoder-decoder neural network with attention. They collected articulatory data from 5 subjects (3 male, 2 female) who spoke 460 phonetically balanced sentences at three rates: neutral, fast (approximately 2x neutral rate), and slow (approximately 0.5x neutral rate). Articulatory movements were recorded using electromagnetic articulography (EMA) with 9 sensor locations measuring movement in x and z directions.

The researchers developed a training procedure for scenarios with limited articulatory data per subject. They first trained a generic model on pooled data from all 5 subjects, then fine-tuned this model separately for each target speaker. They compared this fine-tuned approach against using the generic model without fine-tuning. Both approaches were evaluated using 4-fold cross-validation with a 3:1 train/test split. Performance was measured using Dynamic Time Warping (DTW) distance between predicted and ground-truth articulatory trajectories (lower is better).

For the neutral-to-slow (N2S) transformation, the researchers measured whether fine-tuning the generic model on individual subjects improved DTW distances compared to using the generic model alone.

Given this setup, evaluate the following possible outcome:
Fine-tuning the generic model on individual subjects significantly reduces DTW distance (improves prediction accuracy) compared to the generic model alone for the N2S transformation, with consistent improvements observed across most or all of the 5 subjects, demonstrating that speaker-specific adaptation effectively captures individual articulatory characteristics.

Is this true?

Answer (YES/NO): YES